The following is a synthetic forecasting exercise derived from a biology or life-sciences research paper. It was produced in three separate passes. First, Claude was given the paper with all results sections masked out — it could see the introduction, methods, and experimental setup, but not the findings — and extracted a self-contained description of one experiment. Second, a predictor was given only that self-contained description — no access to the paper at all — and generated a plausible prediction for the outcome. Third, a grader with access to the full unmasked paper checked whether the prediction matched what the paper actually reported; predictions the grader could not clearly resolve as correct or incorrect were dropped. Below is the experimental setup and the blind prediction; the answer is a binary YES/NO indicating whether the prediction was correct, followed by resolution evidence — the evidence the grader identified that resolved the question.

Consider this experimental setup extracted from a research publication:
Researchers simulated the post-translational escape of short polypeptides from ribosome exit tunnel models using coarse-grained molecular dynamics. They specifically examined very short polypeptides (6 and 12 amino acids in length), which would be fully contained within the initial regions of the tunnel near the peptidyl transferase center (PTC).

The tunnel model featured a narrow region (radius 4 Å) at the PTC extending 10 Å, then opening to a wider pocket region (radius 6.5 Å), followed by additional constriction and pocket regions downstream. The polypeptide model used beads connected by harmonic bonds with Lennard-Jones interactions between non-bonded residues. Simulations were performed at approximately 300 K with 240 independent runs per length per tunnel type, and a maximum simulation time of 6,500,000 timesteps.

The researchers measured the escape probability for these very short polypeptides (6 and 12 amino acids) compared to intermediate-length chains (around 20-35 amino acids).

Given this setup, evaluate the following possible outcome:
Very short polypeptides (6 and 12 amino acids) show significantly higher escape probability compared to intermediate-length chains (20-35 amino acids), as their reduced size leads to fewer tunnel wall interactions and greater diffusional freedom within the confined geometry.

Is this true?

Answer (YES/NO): NO